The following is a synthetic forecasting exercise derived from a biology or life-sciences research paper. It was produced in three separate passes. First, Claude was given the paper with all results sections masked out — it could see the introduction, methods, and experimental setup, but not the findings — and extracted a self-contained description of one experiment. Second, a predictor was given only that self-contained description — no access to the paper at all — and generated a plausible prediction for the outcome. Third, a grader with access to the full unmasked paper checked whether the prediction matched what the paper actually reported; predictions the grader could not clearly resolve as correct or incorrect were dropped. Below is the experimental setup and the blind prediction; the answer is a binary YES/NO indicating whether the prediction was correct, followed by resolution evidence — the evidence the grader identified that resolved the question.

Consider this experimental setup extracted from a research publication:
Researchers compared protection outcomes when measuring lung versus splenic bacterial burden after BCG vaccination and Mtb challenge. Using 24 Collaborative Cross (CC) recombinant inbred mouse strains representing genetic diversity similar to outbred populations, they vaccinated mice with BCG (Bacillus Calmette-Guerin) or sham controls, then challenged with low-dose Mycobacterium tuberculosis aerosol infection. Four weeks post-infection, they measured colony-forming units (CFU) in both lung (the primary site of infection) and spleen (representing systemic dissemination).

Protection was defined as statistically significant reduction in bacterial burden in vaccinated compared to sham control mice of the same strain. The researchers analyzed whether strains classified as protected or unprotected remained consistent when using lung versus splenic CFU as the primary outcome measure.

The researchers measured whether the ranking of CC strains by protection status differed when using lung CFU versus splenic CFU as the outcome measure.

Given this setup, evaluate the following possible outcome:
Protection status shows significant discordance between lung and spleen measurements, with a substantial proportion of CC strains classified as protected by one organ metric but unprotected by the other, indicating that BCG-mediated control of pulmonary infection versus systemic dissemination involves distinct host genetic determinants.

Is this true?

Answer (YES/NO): YES